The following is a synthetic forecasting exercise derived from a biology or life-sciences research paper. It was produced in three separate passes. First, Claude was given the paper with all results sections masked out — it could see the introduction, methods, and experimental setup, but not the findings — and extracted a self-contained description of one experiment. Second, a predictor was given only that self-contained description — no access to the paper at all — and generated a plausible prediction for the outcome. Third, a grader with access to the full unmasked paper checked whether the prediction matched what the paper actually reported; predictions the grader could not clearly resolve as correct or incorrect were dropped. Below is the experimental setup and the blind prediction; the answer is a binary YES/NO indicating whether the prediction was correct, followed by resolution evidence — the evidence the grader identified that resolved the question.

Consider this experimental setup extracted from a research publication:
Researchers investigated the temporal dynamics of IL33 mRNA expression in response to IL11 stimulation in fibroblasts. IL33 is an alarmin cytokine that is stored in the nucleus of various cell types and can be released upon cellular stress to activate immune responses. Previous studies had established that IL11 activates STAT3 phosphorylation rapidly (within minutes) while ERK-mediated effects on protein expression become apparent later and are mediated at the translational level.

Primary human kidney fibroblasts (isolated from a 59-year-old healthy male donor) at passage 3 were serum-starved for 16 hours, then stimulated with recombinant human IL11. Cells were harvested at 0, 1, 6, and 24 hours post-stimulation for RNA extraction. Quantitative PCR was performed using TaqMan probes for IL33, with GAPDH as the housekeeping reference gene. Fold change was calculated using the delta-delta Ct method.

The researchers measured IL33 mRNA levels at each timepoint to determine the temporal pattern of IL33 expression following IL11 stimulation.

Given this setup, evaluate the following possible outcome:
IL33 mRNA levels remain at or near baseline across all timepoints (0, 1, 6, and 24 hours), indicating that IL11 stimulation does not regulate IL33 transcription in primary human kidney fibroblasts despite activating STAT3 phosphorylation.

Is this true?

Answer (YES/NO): NO